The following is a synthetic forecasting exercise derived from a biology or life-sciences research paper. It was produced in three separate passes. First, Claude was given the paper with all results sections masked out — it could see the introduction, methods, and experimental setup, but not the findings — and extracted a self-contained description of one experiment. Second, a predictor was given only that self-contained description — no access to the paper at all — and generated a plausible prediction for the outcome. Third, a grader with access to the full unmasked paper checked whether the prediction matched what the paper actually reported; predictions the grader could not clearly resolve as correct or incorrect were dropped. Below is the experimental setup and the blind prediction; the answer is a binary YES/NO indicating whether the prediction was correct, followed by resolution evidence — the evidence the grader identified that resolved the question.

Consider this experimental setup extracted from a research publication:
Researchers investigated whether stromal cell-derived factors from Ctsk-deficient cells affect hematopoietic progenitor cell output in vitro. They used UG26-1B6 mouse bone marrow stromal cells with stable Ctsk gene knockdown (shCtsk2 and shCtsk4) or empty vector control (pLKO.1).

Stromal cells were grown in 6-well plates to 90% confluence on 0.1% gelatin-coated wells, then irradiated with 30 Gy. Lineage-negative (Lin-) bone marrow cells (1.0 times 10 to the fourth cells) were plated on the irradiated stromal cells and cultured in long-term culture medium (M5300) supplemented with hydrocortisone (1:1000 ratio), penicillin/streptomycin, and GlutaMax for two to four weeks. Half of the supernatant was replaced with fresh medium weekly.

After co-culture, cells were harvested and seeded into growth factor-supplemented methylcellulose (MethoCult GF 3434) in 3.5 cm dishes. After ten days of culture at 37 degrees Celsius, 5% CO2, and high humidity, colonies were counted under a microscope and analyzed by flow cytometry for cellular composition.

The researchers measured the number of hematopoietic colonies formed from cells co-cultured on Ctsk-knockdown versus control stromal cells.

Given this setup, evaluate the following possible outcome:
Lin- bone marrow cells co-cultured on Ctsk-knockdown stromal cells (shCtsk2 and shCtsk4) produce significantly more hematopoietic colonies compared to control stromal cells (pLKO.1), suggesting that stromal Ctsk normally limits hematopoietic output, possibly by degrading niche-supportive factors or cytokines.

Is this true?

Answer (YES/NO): NO